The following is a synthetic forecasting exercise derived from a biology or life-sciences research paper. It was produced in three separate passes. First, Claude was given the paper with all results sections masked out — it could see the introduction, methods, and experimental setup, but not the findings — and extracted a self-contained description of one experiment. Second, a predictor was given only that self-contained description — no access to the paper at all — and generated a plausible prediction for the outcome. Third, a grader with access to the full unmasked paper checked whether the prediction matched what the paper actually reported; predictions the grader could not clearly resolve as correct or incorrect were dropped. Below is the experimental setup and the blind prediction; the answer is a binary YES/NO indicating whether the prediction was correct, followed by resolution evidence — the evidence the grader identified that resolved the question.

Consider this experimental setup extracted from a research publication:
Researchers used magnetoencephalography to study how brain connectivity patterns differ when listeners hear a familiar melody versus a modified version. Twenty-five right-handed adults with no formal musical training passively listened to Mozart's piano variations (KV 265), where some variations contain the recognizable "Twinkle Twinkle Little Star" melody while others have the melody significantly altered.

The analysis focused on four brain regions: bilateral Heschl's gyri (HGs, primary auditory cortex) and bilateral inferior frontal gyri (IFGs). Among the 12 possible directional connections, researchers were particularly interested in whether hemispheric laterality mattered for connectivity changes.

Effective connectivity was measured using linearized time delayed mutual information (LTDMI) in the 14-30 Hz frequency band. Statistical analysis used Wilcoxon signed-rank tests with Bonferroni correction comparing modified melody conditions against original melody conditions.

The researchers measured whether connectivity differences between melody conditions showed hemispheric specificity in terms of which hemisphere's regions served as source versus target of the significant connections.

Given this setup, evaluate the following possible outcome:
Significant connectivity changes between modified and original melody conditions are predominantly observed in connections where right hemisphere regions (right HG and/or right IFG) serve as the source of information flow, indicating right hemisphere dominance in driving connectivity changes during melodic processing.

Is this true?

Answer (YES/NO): NO